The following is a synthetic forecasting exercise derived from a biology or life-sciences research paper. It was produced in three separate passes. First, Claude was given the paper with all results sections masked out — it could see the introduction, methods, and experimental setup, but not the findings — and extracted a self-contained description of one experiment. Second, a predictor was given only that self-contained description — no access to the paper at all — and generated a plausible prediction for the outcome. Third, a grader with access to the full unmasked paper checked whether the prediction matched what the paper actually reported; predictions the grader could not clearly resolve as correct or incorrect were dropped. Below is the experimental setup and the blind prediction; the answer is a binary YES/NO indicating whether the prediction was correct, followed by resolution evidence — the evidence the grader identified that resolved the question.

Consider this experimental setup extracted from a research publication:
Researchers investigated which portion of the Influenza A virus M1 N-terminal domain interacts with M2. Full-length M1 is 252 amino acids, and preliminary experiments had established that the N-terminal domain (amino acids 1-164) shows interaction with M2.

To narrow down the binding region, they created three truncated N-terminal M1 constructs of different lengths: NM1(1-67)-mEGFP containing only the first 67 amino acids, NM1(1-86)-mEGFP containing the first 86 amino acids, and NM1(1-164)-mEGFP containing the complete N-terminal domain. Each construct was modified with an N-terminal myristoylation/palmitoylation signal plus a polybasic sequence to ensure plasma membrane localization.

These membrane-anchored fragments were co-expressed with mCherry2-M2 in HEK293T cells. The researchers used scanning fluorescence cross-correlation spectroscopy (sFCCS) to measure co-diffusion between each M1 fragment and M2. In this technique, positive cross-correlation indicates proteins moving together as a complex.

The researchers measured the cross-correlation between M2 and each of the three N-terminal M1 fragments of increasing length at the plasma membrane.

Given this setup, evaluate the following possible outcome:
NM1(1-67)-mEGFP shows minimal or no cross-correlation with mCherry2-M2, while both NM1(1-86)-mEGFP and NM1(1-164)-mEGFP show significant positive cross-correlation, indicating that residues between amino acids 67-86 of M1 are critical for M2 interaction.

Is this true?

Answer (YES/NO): NO